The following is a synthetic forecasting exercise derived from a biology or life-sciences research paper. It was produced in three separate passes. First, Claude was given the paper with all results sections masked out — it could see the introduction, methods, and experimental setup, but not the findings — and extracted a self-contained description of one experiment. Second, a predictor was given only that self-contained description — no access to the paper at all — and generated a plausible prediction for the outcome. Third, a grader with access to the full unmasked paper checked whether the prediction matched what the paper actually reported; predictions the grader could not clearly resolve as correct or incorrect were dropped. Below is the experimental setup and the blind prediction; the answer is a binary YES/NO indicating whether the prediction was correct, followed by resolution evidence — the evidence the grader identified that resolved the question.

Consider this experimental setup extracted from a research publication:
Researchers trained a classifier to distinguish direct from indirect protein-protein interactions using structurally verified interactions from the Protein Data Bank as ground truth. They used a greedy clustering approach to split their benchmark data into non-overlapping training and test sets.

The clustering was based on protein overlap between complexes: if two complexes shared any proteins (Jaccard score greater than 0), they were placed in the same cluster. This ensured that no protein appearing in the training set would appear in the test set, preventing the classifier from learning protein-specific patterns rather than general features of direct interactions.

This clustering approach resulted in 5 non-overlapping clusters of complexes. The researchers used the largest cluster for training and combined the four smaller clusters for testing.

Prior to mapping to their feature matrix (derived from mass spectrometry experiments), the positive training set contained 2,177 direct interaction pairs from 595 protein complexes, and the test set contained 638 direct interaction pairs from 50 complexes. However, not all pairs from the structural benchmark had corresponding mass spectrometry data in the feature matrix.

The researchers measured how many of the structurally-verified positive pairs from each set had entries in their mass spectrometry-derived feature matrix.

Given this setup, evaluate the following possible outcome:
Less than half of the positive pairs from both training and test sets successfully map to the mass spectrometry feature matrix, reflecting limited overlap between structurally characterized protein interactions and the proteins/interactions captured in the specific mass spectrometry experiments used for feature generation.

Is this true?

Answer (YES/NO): NO